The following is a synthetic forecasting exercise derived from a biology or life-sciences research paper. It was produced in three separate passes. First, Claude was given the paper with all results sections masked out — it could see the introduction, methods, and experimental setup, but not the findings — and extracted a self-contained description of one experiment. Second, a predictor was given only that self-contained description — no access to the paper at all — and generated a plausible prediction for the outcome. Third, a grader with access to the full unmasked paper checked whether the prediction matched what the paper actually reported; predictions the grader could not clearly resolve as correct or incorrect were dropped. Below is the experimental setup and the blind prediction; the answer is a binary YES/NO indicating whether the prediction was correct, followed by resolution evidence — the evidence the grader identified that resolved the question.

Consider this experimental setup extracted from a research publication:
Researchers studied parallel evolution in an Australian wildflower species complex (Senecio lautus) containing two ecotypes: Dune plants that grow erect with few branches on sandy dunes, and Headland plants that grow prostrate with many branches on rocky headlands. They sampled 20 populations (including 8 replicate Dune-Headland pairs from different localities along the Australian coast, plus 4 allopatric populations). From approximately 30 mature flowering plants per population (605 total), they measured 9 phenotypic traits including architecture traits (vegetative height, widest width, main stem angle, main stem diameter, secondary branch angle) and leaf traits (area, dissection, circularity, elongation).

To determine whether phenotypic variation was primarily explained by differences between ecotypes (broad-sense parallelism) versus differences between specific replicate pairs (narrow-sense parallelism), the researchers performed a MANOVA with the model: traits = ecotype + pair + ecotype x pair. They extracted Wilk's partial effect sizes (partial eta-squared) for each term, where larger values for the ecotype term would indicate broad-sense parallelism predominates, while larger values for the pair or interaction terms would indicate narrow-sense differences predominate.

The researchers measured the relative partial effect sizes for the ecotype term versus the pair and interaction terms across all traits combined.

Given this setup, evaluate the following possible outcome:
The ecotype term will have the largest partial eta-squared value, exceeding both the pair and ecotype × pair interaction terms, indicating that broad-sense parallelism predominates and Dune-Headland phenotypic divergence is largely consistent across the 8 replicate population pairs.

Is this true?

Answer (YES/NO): YES